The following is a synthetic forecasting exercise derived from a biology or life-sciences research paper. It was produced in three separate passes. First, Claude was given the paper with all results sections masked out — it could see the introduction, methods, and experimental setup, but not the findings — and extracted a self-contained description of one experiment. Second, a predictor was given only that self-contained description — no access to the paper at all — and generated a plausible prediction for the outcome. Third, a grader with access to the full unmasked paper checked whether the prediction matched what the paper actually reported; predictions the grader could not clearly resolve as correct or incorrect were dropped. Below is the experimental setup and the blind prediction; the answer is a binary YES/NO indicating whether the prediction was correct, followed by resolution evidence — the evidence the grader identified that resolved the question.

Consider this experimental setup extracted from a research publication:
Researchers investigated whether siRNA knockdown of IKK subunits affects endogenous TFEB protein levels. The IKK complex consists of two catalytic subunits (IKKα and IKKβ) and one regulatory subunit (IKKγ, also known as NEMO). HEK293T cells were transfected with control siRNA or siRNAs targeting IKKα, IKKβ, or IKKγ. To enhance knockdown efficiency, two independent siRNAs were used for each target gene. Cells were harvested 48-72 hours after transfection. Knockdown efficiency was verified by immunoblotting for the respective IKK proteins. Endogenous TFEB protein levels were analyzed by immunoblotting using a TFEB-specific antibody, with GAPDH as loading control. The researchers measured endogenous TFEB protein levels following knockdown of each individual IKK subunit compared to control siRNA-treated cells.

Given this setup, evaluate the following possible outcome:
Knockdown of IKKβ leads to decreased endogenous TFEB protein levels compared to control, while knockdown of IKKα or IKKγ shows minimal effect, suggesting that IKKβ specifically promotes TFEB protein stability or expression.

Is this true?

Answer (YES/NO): NO